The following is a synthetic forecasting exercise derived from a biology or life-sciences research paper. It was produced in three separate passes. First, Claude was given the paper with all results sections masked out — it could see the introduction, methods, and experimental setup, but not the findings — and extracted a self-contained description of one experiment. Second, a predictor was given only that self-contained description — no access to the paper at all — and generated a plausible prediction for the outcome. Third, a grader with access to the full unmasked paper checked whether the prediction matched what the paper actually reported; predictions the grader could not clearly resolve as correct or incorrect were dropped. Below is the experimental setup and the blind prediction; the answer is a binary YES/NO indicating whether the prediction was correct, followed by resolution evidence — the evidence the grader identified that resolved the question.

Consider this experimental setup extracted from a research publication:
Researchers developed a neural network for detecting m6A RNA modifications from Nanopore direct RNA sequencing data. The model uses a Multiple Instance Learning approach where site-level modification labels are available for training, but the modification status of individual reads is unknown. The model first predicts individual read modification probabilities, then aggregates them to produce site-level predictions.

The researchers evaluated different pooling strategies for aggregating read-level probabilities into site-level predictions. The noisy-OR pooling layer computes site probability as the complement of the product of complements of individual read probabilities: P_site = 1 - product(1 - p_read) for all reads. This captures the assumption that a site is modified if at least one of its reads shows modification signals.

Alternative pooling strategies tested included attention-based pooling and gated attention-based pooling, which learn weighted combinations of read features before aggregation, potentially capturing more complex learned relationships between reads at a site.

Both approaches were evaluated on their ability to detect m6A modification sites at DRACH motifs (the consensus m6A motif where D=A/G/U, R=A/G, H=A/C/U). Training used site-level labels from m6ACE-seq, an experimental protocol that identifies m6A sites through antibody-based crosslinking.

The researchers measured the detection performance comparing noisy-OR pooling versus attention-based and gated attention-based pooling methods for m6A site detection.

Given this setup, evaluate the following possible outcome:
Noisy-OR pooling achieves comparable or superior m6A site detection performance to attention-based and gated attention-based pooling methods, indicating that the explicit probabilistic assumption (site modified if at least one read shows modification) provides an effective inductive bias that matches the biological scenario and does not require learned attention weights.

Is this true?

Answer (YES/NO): YES